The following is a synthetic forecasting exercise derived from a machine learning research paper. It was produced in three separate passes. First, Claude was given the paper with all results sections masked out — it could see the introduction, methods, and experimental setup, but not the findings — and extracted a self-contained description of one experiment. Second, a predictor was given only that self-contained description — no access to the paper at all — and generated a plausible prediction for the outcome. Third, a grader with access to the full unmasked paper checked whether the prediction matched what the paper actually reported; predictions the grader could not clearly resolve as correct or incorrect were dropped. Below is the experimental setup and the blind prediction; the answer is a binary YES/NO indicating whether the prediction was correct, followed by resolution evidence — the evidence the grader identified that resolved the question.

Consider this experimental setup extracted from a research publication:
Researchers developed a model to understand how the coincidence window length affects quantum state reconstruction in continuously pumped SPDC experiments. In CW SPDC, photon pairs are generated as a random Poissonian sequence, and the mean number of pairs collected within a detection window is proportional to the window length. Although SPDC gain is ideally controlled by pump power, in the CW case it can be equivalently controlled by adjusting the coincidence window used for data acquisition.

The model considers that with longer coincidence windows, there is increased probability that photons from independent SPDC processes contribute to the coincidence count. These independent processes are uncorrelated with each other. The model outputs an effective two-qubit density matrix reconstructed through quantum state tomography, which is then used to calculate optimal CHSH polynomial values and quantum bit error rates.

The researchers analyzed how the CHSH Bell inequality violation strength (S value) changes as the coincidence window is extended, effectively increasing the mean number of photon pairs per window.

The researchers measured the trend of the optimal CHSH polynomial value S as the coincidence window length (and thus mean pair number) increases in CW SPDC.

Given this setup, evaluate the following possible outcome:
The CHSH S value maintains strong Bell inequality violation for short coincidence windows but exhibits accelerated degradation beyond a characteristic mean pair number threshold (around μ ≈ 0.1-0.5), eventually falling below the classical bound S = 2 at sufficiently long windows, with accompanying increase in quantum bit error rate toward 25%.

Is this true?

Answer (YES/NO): NO